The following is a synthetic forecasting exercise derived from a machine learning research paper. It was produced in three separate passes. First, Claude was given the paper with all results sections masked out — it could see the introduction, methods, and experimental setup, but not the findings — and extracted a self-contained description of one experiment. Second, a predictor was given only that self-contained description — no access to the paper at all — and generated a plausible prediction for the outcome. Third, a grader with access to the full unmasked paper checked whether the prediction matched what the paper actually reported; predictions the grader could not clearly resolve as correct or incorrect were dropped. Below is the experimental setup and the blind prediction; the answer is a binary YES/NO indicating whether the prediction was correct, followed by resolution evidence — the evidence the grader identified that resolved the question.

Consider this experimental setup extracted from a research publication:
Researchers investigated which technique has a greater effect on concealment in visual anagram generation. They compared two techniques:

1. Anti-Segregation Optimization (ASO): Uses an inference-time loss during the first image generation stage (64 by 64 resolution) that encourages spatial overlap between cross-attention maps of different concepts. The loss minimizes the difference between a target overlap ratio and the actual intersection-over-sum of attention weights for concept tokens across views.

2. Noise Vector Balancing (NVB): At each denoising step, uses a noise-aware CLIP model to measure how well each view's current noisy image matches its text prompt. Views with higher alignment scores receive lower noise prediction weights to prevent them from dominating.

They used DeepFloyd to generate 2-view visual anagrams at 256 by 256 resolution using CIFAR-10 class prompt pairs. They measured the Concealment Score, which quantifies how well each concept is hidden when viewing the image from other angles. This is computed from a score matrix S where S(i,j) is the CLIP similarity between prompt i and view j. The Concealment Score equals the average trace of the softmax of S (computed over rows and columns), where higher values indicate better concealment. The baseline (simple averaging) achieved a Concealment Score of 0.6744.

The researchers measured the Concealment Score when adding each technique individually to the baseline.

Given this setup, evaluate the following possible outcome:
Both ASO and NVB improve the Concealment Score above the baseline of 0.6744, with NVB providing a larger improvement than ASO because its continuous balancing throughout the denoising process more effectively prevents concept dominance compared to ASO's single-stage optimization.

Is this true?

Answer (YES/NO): YES